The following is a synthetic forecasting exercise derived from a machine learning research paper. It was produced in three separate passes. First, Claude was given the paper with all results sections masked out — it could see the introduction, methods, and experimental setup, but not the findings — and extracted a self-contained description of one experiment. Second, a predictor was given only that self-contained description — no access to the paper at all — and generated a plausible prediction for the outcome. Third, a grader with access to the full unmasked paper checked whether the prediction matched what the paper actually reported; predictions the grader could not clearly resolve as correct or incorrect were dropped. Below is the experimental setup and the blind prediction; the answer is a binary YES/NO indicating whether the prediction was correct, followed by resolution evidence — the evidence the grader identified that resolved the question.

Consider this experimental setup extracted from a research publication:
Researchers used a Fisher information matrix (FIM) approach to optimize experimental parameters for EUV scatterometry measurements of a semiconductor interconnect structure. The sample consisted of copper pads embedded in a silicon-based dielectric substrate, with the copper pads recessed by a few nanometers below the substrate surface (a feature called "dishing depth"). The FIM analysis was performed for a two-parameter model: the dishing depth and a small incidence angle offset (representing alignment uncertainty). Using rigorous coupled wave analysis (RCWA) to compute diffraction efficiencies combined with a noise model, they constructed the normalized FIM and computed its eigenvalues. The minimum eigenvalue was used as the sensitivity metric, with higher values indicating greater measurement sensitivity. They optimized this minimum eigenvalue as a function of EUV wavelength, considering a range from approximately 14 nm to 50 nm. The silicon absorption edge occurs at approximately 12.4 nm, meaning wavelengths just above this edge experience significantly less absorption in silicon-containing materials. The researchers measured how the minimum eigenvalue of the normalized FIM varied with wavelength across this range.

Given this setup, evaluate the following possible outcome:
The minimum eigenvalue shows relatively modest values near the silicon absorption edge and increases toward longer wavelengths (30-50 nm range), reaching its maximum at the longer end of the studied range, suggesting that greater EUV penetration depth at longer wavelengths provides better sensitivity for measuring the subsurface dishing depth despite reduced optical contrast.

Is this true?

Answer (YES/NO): NO